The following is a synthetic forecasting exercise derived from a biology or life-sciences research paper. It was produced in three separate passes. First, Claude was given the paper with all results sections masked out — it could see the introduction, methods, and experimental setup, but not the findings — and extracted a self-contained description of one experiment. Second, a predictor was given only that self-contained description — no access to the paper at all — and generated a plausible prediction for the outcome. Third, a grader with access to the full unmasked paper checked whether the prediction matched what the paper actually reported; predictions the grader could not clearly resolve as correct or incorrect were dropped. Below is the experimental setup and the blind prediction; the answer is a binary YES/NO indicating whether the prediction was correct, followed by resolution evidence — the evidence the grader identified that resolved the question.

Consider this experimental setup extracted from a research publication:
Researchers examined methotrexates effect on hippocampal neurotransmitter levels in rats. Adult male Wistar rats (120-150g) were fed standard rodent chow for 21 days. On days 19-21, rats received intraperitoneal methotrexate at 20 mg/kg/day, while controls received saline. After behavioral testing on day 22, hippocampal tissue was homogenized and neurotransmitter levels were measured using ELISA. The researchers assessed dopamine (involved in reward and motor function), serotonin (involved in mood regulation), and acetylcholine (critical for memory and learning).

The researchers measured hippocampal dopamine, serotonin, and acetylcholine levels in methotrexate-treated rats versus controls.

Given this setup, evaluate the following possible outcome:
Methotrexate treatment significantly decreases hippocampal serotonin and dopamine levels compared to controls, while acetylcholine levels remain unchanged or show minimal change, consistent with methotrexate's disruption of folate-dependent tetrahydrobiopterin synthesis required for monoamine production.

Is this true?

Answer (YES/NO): NO